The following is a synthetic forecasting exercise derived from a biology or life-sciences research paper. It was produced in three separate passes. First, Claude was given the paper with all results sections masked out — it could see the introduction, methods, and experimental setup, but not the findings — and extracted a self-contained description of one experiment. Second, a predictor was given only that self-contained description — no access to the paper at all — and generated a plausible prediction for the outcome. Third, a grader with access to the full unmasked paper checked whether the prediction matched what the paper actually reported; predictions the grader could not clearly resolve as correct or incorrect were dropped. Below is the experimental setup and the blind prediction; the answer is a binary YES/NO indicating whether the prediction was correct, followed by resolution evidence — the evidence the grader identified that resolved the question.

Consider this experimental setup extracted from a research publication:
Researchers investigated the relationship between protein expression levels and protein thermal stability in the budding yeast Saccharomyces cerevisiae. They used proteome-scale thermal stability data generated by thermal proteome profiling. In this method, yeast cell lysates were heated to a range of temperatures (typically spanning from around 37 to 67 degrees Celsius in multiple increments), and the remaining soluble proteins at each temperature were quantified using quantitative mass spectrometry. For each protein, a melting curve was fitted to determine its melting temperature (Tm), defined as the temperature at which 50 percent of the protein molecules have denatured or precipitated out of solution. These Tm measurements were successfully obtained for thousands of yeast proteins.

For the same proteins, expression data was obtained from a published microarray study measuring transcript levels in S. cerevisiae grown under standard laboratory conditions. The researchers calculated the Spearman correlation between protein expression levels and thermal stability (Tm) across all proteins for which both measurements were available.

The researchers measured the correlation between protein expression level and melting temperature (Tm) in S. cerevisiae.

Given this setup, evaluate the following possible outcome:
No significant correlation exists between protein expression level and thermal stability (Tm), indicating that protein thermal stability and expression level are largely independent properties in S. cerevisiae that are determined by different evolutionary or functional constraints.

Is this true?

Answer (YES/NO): YES